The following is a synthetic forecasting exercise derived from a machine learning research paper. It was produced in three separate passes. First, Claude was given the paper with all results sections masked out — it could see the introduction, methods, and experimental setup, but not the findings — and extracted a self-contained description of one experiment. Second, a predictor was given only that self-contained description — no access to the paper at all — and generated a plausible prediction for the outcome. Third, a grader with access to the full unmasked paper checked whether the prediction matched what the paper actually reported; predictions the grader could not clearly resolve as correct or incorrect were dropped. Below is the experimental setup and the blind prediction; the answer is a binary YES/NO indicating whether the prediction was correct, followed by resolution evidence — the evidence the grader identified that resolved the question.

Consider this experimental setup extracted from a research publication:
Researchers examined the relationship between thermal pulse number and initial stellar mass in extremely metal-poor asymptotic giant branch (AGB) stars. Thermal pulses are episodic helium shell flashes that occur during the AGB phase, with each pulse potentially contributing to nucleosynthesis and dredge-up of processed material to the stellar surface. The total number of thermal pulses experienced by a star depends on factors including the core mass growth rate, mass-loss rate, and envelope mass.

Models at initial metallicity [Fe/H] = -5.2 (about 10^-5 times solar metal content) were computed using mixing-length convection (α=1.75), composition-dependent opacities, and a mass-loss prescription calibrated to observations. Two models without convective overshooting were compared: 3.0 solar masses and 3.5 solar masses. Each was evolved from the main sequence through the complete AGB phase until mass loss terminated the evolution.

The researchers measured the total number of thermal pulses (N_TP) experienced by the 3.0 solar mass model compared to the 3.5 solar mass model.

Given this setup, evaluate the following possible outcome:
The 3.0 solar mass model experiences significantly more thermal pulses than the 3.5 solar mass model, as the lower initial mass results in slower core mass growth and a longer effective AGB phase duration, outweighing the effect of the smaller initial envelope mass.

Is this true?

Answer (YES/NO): NO